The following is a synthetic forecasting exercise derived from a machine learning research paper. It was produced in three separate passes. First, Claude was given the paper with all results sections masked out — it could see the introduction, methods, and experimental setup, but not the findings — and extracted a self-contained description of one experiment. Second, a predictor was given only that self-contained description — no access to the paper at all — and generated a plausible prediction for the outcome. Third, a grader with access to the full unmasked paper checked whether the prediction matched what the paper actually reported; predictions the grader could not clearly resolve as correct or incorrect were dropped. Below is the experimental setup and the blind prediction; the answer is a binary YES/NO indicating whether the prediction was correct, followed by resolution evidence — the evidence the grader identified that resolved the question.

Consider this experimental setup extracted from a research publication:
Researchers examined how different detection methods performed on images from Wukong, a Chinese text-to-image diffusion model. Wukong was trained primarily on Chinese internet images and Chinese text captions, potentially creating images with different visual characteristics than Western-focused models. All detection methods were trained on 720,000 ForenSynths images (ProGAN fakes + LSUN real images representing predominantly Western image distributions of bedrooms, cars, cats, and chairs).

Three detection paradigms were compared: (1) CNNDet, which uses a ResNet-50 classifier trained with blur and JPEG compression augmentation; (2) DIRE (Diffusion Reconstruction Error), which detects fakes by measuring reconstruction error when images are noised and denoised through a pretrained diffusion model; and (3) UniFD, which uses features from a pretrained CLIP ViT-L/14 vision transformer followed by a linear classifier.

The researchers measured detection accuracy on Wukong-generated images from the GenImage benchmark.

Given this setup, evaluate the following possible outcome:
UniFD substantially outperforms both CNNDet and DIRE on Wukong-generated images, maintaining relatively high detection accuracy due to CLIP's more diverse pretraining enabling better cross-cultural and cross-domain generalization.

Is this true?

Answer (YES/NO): YES